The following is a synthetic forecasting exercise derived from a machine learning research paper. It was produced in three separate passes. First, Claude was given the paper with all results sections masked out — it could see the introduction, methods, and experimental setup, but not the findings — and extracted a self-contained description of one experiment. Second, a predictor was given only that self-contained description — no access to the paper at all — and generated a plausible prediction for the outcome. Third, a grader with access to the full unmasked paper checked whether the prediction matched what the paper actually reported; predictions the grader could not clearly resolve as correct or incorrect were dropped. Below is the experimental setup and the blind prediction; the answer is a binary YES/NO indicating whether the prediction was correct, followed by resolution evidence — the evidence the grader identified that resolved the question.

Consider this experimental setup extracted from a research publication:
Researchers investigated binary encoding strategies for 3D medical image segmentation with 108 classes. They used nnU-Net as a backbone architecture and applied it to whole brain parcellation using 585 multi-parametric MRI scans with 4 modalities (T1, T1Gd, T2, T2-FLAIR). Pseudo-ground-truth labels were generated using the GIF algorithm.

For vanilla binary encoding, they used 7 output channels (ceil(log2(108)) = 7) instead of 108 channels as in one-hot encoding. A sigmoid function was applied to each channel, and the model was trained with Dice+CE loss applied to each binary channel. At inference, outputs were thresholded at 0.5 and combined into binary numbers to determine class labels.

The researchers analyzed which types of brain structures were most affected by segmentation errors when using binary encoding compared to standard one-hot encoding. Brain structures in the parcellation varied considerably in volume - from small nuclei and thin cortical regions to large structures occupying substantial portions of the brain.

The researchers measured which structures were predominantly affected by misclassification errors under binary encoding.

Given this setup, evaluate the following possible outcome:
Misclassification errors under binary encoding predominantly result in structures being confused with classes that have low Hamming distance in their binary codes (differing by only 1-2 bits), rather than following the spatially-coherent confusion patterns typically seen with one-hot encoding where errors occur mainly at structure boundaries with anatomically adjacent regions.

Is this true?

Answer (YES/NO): NO